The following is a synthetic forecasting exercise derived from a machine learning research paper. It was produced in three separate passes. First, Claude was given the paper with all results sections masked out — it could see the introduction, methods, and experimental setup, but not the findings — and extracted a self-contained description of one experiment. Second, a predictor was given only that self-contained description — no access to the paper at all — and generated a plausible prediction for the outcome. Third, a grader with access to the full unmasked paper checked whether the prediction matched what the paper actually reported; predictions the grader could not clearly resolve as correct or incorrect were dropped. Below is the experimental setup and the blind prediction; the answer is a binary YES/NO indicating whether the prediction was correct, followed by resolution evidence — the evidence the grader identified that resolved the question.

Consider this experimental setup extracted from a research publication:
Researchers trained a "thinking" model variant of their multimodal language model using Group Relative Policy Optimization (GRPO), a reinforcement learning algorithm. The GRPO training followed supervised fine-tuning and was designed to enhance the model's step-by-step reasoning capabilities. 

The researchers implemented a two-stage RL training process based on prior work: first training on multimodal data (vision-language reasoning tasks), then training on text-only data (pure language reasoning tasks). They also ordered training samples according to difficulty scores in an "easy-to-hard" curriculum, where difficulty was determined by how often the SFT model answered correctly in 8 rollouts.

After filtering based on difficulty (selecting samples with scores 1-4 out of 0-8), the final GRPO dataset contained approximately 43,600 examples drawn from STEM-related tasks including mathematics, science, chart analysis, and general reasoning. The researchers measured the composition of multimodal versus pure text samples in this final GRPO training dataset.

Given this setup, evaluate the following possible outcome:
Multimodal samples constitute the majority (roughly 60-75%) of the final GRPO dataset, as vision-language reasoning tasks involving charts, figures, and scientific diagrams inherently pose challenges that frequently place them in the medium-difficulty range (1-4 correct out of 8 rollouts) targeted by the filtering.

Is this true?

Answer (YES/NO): YES